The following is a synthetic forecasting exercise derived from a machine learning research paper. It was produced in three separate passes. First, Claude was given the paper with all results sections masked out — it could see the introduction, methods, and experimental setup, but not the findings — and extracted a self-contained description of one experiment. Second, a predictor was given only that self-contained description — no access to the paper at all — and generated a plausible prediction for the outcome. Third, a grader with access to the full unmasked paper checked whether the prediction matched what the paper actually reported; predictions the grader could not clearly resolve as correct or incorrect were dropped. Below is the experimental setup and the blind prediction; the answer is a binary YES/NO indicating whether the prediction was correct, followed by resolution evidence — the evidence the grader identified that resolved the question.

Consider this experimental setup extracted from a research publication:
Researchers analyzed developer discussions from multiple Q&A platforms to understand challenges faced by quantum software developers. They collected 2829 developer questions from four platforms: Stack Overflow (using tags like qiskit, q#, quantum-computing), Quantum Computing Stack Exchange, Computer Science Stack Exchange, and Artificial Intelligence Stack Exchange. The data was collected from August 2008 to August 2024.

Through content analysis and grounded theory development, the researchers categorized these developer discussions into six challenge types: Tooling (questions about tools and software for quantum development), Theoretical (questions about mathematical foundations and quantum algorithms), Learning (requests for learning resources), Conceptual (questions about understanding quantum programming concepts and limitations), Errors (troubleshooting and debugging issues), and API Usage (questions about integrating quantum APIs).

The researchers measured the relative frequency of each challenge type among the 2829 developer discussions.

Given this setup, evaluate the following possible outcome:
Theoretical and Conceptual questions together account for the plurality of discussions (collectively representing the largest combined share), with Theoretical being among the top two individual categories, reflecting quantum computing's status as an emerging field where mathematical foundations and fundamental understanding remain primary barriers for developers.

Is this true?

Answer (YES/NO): NO